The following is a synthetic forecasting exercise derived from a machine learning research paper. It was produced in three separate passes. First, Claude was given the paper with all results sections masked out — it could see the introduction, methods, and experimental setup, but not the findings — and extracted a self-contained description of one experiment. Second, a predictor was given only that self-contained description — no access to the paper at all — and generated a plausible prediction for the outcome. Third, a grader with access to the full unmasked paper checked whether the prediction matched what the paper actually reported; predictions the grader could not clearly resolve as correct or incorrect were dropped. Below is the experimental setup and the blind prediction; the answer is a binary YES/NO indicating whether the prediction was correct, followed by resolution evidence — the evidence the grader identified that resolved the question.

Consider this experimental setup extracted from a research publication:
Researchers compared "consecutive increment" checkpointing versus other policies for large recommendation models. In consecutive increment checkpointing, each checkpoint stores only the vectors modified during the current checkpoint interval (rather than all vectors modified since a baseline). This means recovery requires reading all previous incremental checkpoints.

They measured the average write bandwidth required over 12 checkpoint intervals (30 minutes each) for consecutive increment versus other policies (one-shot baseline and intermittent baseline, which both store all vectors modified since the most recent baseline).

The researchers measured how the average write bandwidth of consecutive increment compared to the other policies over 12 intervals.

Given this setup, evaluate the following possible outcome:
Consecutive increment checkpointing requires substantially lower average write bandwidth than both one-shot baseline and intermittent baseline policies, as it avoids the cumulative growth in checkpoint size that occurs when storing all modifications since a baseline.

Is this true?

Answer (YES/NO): YES